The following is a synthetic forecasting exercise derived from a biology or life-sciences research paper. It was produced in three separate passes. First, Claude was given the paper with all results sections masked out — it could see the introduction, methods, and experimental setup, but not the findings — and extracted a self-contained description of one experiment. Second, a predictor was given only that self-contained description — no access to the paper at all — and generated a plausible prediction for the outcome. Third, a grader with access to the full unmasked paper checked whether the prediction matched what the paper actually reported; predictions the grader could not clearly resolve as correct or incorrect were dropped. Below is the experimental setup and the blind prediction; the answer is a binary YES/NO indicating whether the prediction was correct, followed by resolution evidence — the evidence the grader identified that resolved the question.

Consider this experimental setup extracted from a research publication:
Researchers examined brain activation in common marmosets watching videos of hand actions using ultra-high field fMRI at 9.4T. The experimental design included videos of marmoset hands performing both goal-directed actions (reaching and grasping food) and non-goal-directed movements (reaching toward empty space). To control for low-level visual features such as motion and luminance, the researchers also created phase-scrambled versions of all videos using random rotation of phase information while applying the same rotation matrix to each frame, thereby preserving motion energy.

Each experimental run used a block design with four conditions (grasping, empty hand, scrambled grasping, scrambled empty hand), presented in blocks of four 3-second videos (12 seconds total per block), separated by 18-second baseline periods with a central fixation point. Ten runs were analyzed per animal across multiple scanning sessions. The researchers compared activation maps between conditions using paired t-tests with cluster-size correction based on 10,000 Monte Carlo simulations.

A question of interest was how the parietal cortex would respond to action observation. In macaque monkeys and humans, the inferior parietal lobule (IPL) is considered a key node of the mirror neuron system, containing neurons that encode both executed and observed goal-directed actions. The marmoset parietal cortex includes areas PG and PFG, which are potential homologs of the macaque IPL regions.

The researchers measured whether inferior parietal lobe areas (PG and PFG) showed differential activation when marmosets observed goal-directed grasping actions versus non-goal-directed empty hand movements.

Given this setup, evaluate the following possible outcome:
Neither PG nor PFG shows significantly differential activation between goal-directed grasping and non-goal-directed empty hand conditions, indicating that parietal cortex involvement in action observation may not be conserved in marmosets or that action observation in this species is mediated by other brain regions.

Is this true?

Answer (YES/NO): YES